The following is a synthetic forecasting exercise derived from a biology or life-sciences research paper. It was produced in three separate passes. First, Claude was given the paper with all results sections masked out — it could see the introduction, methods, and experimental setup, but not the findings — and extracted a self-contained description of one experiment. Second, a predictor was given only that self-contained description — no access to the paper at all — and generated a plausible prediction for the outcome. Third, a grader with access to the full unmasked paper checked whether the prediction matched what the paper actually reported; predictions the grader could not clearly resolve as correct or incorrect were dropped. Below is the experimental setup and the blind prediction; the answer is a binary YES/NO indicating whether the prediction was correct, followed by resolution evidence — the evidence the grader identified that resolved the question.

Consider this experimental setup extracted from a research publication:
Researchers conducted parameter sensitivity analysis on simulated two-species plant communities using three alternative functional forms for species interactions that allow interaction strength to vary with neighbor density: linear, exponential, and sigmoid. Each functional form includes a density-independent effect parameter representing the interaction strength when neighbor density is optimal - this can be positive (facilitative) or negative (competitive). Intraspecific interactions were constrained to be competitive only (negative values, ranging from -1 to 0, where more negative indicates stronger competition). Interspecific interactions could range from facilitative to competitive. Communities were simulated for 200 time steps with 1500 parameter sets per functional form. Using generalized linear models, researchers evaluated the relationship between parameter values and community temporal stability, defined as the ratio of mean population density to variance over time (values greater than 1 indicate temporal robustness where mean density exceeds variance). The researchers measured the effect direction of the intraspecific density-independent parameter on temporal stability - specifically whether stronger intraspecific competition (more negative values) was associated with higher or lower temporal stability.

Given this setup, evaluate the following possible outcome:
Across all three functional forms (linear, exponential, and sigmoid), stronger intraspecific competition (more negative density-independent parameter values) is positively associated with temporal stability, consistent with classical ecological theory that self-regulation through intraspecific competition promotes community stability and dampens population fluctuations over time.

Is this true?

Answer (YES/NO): YES